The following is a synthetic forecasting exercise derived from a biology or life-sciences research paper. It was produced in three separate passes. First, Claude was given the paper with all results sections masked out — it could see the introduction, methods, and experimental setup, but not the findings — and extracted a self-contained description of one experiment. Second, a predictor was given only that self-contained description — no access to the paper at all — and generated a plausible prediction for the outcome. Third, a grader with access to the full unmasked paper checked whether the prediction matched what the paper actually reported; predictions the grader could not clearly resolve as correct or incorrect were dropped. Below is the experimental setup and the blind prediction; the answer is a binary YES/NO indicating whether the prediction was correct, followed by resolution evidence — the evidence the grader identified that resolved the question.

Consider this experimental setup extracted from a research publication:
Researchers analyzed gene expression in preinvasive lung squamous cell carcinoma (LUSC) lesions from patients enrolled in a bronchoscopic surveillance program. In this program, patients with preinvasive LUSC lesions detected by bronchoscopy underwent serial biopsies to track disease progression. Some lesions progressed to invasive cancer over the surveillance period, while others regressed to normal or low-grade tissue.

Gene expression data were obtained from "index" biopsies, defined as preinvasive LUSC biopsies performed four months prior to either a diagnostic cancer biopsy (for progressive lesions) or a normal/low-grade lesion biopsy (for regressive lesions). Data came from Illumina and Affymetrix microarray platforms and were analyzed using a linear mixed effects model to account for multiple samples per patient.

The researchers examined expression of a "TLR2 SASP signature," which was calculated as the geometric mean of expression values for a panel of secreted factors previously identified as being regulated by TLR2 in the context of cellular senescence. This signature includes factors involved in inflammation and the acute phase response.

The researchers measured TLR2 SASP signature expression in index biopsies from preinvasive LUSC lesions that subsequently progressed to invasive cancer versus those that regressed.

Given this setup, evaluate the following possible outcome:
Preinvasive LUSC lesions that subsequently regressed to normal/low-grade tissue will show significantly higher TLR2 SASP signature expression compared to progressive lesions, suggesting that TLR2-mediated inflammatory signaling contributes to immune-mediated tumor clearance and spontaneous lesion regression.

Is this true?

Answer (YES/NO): YES